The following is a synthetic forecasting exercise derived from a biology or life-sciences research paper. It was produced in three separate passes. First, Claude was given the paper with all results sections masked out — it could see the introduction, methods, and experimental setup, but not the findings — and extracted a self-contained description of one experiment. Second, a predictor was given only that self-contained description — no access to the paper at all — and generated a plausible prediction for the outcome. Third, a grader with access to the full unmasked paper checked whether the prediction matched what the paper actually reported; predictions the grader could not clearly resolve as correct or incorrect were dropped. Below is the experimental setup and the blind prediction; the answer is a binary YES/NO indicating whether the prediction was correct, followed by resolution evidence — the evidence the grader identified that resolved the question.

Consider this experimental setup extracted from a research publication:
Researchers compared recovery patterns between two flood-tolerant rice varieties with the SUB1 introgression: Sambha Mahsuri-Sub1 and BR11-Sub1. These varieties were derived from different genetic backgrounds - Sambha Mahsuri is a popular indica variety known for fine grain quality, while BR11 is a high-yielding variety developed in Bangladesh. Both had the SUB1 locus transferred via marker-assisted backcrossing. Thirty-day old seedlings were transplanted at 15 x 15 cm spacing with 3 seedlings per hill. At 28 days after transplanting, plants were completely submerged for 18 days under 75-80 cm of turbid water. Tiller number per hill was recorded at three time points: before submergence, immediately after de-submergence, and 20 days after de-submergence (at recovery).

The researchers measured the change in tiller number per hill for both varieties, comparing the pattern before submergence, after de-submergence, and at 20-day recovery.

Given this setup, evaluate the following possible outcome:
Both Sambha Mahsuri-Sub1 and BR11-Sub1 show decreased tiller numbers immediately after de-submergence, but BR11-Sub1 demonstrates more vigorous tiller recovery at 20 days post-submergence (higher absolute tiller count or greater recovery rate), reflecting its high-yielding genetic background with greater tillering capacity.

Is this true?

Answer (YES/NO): YES